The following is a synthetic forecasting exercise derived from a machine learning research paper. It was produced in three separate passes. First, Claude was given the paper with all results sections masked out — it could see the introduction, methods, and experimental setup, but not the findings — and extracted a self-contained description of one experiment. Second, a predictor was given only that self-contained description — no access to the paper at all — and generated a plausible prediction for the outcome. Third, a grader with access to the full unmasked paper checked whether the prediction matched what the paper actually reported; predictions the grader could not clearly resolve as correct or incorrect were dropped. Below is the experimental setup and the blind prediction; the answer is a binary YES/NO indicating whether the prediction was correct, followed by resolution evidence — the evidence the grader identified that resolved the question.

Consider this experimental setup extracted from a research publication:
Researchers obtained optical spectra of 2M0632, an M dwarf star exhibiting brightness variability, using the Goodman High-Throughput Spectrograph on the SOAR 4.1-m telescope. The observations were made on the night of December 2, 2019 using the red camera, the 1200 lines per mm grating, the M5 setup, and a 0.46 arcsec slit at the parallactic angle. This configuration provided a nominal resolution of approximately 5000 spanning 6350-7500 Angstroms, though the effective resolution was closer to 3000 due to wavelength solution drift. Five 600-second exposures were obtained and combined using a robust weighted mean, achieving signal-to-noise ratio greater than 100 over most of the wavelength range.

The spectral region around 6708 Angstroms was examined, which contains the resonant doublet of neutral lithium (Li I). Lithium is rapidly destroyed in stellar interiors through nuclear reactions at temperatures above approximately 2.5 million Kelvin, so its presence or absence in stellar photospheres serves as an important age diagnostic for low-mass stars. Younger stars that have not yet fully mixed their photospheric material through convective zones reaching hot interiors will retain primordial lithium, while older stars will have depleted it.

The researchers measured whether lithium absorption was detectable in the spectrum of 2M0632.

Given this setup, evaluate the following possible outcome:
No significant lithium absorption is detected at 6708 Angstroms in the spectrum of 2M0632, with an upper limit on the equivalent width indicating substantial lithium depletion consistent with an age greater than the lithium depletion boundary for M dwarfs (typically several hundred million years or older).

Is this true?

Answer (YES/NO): NO